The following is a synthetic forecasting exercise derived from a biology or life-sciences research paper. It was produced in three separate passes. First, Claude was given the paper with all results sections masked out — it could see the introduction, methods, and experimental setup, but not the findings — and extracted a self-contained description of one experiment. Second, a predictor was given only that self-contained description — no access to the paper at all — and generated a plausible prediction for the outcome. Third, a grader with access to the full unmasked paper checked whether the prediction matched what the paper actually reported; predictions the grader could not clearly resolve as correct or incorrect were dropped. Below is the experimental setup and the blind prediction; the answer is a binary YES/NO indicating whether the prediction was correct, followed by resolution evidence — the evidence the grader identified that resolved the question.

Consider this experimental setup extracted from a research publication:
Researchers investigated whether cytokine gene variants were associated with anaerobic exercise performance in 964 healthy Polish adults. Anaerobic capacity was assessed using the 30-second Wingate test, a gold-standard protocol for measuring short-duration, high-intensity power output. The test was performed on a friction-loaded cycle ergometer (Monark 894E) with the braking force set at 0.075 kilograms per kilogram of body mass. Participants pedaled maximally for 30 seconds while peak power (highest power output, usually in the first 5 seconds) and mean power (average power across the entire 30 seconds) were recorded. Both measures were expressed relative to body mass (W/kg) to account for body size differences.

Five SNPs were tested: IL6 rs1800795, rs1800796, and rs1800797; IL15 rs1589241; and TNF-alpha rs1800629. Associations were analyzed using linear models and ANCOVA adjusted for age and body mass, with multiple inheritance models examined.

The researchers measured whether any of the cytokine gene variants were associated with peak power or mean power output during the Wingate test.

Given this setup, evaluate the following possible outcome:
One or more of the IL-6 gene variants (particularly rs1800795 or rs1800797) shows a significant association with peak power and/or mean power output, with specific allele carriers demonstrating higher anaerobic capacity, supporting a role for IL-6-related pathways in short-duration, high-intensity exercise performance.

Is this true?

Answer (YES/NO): NO